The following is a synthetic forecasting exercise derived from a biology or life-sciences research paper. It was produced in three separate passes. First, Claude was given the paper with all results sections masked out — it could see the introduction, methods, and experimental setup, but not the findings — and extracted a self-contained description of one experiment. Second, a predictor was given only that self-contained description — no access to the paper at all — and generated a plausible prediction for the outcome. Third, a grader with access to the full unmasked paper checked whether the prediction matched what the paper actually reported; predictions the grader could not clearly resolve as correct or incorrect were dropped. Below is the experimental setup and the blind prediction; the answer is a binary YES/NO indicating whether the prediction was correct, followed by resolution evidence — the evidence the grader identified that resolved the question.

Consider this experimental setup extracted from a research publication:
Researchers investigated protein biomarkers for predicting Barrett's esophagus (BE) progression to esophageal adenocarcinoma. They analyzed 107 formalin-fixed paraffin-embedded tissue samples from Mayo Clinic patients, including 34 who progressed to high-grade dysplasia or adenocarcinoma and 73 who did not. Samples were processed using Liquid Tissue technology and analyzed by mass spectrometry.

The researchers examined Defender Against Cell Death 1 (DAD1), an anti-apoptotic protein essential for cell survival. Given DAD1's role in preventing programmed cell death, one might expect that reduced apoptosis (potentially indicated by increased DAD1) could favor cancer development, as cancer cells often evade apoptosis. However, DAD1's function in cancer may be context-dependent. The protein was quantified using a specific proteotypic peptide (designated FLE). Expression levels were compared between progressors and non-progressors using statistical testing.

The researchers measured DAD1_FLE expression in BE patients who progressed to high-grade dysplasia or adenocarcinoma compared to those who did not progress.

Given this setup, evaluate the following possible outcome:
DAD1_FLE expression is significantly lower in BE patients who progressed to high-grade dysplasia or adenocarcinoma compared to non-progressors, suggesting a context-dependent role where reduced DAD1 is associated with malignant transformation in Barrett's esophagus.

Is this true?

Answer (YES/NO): YES